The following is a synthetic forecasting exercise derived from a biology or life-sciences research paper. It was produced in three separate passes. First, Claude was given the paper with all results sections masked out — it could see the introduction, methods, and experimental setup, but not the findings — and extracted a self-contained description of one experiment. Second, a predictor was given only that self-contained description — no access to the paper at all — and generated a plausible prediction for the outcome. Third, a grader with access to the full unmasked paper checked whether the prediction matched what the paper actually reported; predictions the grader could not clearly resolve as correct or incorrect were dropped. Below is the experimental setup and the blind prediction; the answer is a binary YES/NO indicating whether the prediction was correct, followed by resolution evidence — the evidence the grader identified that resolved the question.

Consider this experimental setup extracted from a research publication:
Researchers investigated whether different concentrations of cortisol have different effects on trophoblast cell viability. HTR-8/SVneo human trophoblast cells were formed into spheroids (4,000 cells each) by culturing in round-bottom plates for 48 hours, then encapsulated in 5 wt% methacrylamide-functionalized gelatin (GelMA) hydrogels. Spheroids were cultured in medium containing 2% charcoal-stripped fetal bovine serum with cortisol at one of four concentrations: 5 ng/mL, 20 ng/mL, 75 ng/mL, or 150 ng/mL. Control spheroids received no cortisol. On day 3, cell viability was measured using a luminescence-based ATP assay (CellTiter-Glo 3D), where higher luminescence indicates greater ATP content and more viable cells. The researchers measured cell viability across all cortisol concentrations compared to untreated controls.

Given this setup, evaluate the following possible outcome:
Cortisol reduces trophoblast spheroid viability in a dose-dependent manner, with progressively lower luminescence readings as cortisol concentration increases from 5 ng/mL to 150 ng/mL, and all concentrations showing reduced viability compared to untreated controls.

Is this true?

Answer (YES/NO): NO